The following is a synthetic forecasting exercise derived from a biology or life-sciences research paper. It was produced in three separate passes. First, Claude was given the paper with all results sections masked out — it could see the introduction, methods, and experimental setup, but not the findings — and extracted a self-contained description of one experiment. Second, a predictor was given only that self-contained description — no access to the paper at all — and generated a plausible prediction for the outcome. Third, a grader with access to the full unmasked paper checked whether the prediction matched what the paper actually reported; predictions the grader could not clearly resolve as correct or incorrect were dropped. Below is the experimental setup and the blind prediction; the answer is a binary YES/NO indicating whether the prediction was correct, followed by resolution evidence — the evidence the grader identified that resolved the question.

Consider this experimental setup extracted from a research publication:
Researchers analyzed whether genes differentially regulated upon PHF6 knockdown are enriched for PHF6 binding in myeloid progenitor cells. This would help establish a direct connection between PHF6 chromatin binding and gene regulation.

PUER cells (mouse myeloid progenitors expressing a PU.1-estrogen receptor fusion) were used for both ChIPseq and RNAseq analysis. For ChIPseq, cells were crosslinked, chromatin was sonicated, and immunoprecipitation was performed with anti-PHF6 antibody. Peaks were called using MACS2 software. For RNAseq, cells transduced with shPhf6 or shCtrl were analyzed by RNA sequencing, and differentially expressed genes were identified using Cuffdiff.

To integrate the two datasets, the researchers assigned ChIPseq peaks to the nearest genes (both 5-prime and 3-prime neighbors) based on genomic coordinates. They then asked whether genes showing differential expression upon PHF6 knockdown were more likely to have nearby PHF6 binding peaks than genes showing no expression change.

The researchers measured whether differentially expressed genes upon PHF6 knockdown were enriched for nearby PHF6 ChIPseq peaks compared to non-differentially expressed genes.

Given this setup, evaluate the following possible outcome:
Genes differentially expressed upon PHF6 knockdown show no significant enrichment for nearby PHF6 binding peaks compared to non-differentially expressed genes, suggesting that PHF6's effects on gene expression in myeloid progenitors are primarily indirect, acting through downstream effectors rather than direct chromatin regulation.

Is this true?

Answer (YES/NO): NO